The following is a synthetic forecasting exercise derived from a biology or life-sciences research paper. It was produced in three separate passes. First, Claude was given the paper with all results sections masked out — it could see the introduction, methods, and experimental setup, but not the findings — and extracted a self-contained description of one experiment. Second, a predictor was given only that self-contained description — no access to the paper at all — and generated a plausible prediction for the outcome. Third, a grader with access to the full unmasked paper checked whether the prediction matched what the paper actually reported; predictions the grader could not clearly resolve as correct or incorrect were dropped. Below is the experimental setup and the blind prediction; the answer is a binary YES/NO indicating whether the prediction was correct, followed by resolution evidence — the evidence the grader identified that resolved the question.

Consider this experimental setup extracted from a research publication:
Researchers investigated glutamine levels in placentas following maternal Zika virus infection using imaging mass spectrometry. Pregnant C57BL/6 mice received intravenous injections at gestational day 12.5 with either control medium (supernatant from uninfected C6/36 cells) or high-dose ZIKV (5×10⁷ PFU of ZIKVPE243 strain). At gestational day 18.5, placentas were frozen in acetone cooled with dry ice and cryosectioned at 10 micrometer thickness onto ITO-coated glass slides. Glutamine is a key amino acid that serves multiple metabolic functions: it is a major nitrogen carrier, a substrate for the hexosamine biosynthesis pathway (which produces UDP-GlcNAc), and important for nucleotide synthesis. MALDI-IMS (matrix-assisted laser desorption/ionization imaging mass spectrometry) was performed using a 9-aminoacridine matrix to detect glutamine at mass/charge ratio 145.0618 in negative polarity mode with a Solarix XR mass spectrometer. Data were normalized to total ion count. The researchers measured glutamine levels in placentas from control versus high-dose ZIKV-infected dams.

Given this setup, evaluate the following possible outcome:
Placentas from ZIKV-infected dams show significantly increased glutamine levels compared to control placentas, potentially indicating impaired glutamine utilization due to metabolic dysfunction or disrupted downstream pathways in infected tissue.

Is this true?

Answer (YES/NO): NO